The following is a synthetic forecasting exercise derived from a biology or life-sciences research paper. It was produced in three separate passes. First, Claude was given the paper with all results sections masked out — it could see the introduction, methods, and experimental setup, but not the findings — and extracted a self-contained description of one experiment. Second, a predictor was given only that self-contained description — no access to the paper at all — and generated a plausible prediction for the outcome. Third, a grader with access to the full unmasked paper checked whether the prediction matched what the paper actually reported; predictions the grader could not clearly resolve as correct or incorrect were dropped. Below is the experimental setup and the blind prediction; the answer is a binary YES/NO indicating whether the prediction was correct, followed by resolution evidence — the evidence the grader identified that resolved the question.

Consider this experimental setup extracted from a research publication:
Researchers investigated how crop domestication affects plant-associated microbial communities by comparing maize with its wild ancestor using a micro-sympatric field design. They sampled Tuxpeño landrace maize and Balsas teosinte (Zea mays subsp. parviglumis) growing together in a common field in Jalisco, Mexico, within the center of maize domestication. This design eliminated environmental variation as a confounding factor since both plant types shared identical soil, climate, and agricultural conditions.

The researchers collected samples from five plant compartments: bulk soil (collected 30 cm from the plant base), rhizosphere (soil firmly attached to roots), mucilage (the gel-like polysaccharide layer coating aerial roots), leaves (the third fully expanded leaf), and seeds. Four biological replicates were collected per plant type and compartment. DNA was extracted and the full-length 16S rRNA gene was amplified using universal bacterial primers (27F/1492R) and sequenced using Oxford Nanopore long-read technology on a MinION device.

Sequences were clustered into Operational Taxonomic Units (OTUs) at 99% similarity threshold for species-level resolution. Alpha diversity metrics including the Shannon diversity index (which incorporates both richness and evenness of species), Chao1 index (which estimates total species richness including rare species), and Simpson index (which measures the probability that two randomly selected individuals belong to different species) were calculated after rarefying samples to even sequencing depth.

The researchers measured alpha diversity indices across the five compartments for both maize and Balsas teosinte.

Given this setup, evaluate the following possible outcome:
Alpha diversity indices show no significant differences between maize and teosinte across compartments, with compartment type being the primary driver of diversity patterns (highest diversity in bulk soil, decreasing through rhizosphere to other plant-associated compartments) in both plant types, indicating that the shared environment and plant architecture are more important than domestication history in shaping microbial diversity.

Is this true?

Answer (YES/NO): NO